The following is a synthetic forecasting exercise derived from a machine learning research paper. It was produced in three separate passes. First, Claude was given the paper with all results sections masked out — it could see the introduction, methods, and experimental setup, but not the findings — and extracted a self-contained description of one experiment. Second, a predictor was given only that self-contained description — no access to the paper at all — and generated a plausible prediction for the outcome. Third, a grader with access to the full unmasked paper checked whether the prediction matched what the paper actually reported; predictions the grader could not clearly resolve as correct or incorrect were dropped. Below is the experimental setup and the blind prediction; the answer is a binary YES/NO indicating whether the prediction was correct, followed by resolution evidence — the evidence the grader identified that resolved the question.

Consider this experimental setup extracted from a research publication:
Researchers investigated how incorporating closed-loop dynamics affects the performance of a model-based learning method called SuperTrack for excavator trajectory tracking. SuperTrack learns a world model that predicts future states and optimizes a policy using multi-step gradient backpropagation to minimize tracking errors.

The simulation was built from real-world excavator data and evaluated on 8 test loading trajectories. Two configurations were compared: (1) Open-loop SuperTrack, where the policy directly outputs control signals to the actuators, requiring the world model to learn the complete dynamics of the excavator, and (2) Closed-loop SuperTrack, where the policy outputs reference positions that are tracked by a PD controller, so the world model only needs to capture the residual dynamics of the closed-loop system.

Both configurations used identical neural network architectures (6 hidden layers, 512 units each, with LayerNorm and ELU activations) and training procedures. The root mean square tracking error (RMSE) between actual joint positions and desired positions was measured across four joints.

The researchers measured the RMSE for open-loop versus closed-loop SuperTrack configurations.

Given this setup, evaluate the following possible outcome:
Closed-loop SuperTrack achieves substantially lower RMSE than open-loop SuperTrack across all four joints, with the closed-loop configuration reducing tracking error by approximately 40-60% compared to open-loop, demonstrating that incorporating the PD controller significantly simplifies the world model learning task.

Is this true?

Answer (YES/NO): YES